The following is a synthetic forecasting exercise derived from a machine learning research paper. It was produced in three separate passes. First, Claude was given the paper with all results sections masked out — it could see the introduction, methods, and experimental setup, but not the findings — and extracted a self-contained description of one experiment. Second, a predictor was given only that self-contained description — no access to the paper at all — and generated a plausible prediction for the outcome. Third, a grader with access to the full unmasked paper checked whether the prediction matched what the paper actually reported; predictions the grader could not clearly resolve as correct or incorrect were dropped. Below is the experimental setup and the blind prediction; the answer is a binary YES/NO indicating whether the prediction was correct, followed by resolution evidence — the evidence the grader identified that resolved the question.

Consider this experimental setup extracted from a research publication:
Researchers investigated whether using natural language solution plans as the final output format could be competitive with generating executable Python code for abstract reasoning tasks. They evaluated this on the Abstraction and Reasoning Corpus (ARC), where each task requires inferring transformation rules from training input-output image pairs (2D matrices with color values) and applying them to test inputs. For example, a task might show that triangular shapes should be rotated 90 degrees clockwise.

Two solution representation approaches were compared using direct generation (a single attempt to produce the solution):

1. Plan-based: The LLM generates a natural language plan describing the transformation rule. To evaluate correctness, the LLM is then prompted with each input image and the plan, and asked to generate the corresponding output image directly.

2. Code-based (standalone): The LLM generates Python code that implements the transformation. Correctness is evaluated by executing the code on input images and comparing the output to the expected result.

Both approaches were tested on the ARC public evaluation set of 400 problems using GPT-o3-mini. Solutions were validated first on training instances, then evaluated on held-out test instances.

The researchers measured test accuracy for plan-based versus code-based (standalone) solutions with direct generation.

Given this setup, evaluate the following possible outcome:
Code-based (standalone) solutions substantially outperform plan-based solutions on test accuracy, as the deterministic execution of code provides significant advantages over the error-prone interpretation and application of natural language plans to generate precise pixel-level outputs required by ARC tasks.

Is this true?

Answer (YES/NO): YES